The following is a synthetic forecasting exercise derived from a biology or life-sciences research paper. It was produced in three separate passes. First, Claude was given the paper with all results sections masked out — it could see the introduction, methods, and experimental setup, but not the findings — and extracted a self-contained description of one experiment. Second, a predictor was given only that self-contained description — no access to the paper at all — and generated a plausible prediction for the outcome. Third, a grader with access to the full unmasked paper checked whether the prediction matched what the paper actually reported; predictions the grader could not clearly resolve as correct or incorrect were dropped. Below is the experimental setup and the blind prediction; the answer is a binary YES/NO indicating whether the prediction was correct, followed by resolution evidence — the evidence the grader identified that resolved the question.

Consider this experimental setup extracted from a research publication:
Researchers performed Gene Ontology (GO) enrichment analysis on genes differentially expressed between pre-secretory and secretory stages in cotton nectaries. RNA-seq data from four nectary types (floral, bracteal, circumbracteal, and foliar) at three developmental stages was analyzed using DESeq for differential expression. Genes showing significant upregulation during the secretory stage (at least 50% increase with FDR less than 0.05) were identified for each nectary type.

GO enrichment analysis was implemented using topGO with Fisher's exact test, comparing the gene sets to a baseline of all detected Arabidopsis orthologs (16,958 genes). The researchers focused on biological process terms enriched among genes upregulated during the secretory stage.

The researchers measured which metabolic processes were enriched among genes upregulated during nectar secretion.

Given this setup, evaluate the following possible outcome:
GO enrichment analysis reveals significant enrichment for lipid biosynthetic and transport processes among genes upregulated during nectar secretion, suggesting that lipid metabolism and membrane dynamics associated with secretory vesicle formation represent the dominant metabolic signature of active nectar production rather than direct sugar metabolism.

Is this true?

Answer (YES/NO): NO